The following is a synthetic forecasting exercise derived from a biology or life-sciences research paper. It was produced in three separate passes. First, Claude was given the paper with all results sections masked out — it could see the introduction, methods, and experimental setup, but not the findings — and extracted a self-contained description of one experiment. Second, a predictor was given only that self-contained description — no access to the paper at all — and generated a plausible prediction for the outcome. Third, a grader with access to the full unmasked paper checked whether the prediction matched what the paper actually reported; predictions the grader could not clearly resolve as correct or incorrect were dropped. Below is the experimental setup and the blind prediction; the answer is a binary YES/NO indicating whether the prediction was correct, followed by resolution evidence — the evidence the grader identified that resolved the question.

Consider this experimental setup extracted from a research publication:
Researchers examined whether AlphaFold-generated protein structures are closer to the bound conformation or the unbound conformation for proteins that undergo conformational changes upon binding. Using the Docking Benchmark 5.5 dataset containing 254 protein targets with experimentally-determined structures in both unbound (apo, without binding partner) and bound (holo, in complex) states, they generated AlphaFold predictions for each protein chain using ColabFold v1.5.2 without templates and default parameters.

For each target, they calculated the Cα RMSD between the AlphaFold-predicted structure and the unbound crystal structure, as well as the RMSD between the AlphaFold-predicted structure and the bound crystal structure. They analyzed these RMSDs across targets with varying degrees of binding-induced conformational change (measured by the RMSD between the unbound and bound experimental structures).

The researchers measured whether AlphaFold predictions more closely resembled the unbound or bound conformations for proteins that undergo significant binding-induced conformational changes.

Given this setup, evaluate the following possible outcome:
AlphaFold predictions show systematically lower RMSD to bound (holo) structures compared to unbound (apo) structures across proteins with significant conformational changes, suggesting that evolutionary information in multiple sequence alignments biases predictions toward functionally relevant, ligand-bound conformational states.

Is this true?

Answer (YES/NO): YES